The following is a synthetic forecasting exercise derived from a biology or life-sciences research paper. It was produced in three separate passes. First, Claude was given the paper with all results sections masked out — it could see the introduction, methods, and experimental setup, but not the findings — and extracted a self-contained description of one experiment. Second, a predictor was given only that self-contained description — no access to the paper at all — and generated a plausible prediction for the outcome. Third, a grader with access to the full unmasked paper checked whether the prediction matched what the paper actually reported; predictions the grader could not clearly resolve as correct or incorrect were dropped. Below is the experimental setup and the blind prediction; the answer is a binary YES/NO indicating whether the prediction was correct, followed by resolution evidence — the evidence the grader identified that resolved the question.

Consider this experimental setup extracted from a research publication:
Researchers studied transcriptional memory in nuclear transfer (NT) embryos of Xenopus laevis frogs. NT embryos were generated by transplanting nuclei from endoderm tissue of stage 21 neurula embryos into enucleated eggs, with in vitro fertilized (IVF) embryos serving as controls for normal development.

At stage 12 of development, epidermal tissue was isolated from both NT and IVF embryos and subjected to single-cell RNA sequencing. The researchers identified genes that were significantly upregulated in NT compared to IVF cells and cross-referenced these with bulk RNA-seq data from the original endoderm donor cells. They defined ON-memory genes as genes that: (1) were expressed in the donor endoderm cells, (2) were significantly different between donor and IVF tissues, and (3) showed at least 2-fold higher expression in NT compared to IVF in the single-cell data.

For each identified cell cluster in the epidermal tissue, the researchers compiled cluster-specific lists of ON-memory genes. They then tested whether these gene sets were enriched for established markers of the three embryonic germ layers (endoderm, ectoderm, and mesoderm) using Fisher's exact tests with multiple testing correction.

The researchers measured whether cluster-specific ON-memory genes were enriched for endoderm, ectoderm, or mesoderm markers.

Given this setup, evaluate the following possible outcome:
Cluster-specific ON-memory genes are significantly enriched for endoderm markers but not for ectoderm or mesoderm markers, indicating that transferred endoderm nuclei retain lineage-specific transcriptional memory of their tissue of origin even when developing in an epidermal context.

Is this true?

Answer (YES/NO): YES